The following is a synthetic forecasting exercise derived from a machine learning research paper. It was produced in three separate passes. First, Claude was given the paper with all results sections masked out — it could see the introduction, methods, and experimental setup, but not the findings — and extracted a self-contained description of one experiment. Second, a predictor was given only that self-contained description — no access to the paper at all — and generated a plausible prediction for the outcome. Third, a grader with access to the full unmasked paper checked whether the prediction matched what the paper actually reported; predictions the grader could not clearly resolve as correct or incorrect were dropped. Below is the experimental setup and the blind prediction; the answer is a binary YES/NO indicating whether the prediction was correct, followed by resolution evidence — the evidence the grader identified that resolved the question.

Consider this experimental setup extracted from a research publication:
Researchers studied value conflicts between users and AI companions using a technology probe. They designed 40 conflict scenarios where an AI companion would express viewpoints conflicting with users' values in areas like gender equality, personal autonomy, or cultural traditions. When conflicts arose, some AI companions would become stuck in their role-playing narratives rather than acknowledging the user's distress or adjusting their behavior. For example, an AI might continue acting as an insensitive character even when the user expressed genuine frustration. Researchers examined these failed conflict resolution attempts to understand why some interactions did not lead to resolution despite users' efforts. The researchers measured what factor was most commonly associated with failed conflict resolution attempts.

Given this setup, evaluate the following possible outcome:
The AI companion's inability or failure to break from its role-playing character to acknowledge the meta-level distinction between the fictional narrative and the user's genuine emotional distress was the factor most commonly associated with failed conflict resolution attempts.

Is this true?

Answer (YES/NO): NO